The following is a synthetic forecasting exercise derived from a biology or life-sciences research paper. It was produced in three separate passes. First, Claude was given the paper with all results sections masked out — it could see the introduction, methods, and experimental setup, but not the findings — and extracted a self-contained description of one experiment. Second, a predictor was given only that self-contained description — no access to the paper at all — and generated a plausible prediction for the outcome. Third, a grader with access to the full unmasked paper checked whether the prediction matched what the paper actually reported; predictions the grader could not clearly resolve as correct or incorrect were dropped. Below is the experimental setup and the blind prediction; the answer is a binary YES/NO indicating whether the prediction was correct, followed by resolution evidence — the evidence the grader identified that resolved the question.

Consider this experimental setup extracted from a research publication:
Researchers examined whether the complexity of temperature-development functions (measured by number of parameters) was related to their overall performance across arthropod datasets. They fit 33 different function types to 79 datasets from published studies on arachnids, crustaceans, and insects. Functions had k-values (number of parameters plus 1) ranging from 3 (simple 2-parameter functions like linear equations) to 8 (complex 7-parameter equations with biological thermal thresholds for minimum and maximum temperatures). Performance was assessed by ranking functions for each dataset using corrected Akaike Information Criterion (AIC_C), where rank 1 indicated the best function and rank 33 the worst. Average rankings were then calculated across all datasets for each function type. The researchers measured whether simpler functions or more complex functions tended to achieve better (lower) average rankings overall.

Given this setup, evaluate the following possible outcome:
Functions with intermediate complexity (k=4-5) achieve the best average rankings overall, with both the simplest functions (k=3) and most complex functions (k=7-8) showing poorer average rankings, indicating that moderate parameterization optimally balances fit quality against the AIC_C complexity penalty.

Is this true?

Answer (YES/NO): NO